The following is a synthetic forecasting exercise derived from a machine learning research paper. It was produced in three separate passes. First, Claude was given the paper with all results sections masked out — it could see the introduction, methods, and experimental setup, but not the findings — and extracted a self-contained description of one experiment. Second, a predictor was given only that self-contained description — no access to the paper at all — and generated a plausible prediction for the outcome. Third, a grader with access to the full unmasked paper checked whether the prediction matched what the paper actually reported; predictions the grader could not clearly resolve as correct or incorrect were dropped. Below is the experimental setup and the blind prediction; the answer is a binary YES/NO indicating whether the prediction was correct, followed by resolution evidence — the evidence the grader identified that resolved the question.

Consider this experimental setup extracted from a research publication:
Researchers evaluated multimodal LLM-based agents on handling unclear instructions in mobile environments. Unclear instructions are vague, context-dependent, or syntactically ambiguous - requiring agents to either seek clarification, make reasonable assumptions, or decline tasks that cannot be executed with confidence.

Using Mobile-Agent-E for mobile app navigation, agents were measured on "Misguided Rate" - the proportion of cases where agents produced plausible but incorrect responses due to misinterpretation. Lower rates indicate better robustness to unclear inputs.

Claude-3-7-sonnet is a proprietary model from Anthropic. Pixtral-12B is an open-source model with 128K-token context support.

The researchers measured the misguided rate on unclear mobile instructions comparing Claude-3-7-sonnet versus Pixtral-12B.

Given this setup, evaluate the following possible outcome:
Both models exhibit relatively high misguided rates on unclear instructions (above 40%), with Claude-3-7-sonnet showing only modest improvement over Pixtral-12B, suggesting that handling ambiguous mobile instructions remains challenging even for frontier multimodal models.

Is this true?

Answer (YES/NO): NO